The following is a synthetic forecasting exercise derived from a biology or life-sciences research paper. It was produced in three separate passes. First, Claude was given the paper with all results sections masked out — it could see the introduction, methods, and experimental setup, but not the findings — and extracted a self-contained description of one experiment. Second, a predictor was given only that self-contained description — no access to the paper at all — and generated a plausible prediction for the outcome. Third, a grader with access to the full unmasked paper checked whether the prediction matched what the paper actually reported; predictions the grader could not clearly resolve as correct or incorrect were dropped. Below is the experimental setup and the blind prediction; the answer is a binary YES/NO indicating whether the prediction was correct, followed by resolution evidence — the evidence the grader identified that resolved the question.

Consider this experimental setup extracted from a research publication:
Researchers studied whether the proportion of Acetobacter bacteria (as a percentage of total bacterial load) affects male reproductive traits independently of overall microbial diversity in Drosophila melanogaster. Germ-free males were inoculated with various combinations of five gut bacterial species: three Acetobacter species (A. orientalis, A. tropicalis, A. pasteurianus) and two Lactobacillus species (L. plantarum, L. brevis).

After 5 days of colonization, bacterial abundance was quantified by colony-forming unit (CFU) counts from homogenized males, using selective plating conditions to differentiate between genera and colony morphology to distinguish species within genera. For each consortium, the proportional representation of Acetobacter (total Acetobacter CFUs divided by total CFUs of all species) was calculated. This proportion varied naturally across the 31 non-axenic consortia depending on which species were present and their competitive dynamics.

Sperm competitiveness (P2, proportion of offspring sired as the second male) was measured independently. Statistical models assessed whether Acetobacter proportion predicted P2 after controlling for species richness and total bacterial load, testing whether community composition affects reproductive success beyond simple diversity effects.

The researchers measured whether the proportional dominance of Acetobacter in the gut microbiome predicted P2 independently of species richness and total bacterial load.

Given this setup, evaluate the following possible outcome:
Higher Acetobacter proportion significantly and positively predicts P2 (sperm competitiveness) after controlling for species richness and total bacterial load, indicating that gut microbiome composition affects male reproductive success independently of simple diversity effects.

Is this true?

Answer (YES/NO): YES